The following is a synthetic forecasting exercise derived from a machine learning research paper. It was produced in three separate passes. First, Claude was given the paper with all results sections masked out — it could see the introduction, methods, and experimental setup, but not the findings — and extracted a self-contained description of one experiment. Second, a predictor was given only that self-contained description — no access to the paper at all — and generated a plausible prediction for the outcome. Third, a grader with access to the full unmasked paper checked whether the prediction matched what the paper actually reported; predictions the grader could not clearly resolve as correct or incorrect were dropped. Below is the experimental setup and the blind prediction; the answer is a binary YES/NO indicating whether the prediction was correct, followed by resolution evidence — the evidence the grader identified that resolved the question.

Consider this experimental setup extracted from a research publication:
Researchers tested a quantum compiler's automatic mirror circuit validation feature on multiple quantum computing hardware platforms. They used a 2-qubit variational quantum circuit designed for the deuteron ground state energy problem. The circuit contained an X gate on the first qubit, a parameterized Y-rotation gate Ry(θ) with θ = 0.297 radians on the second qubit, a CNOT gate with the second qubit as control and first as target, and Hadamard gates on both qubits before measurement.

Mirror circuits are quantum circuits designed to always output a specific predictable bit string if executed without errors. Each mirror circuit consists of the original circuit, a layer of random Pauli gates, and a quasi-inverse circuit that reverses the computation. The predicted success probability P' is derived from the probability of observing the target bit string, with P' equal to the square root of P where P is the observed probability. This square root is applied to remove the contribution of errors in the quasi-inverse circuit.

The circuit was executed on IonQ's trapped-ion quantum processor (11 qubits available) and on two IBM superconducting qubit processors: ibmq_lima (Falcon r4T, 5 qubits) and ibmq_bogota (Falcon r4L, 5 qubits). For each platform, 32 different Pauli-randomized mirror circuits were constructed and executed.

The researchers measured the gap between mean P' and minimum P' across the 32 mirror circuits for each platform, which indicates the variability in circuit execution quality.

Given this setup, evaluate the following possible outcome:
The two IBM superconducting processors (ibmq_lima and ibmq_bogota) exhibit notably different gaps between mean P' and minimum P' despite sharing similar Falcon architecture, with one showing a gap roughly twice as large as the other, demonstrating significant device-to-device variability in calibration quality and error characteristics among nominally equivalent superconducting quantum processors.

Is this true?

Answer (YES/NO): NO